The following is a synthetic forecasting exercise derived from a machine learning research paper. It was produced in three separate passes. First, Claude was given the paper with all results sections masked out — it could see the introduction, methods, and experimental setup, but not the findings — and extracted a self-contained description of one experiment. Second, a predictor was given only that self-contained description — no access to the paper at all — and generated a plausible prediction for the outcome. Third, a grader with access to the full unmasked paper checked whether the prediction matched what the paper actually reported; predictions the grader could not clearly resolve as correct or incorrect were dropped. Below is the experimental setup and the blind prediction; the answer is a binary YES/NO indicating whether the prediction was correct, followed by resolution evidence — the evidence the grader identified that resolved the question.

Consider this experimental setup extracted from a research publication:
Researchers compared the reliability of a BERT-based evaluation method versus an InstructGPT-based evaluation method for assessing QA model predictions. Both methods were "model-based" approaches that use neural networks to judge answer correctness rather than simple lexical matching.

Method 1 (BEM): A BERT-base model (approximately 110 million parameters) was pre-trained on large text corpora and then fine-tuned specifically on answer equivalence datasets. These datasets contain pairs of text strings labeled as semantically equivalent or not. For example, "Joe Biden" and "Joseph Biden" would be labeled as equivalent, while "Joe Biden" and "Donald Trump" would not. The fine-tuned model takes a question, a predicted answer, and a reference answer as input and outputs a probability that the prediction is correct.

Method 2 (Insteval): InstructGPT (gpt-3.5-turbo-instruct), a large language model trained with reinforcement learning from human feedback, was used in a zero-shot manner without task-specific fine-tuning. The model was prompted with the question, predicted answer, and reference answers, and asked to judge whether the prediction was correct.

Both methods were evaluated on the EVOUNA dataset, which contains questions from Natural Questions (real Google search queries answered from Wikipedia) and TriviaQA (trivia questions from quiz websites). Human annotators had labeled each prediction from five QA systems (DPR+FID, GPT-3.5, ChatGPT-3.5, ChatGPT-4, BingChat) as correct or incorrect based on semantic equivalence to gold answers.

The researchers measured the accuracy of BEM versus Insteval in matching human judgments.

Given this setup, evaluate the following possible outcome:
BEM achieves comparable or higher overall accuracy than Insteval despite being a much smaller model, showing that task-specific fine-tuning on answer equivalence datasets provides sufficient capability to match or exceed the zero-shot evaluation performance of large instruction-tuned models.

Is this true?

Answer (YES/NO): NO